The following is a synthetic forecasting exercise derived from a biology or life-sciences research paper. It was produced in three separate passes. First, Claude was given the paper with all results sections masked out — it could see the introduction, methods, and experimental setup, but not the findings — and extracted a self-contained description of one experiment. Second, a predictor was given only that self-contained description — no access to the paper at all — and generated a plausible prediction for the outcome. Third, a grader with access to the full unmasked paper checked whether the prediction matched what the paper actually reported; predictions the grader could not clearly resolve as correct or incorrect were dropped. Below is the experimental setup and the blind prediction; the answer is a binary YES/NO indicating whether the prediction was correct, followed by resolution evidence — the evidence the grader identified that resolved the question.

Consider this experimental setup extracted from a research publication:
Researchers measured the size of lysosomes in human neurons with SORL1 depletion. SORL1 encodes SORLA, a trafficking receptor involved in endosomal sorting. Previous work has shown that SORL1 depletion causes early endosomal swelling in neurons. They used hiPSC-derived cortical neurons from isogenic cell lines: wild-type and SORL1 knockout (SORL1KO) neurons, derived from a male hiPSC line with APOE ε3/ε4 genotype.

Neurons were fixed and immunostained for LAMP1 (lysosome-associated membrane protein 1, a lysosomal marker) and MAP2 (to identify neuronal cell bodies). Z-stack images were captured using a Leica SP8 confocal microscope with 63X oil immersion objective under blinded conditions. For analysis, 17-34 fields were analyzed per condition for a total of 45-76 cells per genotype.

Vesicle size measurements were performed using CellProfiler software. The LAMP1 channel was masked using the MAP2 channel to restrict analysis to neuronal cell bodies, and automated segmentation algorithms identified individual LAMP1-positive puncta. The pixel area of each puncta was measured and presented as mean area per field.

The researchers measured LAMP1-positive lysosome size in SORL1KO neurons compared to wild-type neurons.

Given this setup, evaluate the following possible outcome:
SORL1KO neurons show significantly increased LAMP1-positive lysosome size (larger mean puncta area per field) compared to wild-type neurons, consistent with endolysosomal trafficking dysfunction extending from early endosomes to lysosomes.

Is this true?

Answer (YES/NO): YES